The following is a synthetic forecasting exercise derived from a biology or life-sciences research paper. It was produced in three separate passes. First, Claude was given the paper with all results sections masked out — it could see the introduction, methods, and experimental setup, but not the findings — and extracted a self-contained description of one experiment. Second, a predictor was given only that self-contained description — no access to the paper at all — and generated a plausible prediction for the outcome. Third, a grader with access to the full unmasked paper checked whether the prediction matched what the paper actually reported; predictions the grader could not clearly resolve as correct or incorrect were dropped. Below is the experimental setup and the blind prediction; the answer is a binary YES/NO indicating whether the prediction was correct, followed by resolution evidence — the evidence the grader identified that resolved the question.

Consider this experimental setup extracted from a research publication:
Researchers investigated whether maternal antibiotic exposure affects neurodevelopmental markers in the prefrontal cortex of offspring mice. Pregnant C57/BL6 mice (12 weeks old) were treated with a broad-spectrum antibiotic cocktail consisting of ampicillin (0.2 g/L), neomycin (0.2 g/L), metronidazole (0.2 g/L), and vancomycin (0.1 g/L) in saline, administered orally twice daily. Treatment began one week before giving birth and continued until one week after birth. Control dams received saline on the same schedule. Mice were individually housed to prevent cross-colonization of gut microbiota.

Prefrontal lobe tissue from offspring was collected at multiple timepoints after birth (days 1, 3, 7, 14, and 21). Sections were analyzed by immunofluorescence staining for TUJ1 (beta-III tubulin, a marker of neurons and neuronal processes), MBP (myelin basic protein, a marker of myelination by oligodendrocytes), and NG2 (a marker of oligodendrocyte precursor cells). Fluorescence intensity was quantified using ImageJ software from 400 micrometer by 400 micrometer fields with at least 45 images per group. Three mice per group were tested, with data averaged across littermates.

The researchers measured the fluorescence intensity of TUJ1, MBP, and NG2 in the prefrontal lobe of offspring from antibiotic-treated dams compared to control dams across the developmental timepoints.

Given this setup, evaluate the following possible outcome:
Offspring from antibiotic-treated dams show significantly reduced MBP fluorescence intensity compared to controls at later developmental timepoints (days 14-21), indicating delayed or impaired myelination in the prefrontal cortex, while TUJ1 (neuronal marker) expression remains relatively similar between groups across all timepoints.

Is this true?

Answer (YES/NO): NO